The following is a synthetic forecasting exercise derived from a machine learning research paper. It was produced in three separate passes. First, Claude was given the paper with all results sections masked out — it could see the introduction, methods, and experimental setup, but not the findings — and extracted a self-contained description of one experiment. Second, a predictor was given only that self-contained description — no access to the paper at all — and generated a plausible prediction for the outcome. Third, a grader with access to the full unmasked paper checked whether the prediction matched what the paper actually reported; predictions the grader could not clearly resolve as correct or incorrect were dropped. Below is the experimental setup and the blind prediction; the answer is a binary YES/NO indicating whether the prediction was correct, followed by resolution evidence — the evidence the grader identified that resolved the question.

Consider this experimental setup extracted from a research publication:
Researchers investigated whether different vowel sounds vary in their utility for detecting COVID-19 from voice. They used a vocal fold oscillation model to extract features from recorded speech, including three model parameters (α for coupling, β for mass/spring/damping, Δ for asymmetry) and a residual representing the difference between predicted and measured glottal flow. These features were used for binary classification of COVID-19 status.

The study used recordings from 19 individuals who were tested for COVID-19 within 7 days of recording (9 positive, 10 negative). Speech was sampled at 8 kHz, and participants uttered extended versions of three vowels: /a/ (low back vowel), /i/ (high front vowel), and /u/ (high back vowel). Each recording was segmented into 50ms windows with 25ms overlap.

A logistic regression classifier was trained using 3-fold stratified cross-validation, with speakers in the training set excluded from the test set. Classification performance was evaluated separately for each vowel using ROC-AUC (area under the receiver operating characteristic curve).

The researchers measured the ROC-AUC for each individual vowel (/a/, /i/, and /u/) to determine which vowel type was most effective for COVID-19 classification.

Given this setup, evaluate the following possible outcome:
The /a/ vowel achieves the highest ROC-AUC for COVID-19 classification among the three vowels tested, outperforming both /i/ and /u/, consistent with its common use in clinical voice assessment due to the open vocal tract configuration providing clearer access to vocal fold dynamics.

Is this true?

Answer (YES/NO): NO